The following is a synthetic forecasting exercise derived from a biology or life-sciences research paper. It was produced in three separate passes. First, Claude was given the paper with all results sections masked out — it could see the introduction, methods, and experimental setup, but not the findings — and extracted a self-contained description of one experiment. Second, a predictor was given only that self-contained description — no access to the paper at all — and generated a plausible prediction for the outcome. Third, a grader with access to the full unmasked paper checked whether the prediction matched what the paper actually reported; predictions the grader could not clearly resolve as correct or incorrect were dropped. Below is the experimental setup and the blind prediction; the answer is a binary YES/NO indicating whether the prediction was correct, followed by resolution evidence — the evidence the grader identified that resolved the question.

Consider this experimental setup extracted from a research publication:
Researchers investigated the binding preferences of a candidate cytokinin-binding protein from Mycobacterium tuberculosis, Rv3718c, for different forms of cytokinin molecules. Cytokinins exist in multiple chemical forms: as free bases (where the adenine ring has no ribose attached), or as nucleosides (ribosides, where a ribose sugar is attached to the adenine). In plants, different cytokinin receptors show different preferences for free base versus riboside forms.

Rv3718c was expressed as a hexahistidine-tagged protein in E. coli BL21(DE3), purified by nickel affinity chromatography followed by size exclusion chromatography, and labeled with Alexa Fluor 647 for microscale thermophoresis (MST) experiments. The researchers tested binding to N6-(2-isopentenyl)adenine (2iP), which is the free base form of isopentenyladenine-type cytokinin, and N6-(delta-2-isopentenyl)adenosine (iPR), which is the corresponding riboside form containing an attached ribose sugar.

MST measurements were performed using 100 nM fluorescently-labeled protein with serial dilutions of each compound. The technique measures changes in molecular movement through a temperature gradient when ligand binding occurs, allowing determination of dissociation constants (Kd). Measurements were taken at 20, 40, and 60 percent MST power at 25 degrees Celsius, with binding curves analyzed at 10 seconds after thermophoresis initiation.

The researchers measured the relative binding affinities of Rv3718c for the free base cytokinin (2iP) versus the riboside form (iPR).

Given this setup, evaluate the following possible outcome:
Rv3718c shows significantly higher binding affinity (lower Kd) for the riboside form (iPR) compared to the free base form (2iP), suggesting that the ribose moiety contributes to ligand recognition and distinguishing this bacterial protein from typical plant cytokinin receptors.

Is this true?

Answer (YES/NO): NO